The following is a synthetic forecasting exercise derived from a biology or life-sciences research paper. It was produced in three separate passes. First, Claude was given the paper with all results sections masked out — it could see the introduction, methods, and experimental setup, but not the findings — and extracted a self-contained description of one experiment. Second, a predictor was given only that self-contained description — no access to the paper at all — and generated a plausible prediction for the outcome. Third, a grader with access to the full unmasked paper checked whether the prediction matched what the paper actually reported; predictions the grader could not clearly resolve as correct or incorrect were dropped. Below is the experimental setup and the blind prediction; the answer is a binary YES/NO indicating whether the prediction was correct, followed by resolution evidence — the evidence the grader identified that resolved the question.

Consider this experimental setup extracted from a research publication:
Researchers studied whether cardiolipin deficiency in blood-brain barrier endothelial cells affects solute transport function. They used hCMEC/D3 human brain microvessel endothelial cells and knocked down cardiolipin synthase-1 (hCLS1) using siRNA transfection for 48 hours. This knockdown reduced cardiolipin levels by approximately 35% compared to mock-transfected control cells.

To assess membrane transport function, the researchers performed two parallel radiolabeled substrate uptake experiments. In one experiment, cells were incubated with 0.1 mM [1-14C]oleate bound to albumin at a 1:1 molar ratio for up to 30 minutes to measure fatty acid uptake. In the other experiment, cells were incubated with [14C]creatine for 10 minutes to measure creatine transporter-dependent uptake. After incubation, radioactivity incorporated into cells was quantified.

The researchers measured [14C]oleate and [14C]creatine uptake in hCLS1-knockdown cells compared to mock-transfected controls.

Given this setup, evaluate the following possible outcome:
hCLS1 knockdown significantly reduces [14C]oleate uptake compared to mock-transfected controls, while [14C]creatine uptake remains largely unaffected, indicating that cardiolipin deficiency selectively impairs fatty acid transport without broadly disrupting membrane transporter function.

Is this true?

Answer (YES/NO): NO